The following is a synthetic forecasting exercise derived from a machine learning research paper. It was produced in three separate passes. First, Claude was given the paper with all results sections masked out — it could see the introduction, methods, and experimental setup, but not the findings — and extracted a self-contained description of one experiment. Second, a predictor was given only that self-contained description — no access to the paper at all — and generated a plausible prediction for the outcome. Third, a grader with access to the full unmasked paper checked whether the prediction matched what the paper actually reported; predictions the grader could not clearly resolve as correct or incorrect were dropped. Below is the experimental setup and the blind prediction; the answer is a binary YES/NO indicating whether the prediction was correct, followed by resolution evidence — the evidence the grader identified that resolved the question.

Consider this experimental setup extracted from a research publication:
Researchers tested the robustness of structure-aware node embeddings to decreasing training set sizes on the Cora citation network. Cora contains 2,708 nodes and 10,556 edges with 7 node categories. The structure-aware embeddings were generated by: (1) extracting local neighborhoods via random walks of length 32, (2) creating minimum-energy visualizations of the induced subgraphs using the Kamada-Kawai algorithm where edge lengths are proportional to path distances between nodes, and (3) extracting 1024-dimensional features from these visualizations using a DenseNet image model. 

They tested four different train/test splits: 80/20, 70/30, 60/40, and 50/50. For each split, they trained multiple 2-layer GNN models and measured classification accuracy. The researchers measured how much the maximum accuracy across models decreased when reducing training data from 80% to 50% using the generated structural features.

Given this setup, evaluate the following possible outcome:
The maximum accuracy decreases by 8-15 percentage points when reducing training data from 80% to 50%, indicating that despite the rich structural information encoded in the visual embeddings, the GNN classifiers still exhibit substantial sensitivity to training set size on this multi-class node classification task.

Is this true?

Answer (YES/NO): NO